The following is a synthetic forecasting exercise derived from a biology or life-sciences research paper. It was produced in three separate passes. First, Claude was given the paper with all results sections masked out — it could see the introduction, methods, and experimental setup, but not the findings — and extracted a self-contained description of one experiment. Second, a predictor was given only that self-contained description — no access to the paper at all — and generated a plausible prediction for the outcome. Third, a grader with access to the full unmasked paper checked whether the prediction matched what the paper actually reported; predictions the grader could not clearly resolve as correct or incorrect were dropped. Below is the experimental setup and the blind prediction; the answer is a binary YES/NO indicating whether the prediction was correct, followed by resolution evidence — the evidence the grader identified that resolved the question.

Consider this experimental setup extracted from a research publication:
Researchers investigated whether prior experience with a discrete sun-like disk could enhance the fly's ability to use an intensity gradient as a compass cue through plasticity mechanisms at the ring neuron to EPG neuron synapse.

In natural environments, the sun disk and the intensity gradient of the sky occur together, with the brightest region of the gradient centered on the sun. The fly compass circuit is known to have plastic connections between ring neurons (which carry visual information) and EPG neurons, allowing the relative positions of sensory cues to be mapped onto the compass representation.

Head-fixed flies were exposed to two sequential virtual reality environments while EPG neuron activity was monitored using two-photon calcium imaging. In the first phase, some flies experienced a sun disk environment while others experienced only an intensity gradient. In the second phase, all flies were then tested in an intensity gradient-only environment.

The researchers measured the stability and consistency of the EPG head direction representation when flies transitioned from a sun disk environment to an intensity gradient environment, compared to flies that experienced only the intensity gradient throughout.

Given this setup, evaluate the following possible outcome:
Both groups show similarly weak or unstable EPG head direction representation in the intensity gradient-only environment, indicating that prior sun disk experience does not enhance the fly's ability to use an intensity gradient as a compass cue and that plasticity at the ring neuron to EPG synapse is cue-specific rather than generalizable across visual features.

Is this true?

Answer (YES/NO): NO